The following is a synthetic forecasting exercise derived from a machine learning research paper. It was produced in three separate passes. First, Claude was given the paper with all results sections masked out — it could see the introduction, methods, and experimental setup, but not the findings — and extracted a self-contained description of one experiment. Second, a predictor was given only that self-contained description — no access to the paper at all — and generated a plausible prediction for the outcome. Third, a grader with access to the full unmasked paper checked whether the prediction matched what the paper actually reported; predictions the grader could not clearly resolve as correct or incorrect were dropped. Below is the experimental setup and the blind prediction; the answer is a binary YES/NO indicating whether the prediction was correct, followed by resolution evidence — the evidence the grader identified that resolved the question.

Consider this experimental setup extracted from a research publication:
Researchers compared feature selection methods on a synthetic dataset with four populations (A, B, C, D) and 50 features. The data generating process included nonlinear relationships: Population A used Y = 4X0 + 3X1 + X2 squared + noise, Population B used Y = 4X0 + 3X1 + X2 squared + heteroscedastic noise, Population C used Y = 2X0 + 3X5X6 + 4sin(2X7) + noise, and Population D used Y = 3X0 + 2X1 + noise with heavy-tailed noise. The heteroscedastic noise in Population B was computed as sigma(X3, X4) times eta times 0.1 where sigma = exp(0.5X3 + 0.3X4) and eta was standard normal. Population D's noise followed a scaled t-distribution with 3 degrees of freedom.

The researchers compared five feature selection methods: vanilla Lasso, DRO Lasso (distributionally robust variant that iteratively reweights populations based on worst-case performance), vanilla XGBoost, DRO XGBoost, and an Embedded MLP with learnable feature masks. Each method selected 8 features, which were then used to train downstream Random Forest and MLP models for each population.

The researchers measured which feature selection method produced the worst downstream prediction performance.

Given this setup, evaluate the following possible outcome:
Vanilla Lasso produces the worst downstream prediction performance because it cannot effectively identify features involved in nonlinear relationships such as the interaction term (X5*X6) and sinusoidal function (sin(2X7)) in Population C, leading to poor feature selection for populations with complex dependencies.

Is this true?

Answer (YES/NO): NO